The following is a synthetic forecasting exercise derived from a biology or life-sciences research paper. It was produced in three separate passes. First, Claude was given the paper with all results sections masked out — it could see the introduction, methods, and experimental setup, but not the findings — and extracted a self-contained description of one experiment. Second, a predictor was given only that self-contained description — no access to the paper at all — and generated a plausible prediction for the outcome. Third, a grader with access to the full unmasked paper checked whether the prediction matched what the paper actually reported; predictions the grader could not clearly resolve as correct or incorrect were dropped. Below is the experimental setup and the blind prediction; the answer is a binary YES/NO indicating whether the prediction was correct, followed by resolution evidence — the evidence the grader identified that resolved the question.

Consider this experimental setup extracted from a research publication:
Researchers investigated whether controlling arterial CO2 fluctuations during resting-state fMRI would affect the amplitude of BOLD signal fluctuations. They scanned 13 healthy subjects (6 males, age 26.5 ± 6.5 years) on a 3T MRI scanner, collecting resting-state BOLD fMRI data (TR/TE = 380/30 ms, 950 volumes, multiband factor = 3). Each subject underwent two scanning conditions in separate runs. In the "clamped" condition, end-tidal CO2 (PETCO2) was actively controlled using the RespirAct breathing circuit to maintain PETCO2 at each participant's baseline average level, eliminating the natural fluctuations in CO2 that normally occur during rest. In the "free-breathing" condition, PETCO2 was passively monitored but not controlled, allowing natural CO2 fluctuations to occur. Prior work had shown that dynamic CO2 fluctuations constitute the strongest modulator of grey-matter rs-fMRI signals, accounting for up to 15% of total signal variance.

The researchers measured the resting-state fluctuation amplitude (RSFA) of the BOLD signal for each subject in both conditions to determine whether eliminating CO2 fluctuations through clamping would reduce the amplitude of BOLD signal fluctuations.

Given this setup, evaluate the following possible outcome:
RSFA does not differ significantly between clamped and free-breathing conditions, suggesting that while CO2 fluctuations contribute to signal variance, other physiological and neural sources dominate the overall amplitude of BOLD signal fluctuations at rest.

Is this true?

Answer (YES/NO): YES